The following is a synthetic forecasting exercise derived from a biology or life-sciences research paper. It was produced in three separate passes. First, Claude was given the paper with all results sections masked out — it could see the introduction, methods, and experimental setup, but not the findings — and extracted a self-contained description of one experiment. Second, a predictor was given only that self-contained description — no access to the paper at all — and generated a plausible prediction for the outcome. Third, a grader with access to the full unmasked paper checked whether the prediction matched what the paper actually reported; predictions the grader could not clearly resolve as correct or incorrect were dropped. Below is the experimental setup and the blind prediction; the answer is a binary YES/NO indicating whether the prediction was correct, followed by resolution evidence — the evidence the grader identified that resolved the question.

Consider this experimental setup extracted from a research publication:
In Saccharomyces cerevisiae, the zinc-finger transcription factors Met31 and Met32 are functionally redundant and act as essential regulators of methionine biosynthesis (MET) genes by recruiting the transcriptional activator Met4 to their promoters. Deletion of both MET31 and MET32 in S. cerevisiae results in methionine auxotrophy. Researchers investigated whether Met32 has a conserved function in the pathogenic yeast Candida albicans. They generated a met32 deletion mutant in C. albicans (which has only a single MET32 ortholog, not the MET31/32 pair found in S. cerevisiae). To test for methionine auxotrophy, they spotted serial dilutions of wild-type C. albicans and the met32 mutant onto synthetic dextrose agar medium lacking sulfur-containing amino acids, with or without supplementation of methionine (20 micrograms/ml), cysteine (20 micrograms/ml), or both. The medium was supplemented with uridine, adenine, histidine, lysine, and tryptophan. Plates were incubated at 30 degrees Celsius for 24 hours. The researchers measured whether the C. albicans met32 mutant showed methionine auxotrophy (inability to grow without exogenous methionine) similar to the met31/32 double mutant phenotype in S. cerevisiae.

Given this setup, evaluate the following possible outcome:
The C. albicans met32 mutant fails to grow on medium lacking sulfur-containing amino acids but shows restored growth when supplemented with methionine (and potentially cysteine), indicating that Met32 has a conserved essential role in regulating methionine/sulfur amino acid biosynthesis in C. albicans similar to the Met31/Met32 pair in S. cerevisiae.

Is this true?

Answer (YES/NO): NO